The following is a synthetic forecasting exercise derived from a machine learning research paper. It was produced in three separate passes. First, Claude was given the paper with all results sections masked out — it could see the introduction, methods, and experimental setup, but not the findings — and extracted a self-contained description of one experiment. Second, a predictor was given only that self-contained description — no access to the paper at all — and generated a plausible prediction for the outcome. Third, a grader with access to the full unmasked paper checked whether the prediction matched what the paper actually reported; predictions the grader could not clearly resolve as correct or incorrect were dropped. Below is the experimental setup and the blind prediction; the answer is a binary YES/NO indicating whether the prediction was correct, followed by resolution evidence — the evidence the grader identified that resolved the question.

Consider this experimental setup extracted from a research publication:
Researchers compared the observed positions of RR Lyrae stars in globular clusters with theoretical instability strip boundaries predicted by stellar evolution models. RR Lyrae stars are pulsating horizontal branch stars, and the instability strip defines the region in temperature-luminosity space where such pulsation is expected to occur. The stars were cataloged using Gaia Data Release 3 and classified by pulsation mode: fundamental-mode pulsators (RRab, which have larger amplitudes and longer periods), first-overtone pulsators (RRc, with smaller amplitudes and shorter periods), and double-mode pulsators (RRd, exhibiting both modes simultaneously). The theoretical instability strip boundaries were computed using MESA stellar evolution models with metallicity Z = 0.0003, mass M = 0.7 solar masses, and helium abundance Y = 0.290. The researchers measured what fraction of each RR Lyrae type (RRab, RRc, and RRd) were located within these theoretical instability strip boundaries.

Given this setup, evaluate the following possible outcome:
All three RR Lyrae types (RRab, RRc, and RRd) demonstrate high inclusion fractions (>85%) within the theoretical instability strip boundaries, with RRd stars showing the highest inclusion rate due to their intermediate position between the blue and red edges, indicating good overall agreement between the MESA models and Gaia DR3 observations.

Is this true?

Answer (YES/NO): NO